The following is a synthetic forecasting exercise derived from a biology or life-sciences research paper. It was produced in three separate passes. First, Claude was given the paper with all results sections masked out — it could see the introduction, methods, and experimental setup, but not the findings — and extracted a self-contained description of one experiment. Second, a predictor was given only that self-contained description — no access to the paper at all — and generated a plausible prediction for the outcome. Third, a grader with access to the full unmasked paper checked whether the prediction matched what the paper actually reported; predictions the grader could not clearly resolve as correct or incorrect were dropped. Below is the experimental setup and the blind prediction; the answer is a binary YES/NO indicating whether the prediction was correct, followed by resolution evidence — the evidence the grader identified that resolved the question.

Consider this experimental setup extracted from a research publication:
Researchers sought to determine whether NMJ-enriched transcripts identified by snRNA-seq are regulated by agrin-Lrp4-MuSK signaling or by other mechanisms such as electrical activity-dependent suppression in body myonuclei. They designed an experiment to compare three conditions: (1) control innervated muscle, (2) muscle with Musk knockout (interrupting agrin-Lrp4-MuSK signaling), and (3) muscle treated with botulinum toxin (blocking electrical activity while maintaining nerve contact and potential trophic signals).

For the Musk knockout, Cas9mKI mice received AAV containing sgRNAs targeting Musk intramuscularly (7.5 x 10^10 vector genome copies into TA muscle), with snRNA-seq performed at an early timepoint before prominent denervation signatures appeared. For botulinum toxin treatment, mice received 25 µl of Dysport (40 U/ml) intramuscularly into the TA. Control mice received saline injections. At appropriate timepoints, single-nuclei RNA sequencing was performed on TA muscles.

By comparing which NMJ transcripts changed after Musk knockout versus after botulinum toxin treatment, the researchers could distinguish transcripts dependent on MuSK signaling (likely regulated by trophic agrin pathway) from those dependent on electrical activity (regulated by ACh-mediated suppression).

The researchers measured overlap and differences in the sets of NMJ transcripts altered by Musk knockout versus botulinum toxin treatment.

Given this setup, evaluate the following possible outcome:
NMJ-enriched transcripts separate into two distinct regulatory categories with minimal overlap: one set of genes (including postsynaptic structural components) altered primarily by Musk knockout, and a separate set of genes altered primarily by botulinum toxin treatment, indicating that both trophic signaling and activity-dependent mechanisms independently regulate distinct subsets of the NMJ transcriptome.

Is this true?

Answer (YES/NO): NO